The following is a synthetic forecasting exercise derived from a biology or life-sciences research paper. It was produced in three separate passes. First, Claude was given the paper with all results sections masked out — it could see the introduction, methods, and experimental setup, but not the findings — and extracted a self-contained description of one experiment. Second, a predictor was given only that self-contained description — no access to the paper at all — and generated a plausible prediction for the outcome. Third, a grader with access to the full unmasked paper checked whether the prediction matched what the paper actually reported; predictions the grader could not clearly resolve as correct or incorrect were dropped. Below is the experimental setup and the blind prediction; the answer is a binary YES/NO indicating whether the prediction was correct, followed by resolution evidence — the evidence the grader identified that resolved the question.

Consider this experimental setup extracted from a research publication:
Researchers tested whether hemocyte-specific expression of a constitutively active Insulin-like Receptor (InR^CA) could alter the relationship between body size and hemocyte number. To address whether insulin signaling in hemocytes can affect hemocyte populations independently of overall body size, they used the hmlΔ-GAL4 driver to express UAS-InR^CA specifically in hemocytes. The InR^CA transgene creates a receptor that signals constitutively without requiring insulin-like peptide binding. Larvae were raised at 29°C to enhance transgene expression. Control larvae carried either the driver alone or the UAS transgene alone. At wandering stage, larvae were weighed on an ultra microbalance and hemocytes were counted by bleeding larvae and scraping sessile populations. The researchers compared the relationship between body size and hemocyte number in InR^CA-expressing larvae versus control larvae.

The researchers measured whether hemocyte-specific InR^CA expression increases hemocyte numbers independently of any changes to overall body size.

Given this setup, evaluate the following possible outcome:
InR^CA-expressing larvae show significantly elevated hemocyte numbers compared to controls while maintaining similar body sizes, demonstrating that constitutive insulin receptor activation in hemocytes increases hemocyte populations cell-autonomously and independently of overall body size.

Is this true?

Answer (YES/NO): YES